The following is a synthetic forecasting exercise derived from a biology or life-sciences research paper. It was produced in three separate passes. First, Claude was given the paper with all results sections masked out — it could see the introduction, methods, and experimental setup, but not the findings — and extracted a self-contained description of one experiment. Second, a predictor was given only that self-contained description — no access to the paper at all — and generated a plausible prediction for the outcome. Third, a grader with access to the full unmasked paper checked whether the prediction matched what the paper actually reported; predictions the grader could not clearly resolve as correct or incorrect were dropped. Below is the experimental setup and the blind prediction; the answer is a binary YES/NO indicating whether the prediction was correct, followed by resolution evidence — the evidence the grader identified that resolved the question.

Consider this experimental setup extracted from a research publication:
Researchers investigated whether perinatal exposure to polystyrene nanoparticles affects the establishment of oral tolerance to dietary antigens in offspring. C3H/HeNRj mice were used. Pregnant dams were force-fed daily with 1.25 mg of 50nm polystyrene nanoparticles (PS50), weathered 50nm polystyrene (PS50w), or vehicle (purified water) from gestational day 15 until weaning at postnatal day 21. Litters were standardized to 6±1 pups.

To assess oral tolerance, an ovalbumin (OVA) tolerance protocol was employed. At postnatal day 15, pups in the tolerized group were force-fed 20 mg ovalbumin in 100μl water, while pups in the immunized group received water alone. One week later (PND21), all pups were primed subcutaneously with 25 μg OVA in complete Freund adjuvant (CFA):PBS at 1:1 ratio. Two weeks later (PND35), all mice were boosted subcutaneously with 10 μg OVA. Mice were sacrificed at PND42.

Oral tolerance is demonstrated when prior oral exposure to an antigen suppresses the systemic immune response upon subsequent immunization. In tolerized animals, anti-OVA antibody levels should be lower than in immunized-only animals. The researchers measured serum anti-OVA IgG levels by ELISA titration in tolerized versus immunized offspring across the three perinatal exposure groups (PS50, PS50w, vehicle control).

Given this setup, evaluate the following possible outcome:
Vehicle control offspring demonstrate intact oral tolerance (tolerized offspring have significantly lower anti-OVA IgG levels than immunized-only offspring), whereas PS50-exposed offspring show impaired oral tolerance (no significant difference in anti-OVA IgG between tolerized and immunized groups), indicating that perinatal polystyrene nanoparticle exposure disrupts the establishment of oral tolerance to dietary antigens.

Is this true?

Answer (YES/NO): NO